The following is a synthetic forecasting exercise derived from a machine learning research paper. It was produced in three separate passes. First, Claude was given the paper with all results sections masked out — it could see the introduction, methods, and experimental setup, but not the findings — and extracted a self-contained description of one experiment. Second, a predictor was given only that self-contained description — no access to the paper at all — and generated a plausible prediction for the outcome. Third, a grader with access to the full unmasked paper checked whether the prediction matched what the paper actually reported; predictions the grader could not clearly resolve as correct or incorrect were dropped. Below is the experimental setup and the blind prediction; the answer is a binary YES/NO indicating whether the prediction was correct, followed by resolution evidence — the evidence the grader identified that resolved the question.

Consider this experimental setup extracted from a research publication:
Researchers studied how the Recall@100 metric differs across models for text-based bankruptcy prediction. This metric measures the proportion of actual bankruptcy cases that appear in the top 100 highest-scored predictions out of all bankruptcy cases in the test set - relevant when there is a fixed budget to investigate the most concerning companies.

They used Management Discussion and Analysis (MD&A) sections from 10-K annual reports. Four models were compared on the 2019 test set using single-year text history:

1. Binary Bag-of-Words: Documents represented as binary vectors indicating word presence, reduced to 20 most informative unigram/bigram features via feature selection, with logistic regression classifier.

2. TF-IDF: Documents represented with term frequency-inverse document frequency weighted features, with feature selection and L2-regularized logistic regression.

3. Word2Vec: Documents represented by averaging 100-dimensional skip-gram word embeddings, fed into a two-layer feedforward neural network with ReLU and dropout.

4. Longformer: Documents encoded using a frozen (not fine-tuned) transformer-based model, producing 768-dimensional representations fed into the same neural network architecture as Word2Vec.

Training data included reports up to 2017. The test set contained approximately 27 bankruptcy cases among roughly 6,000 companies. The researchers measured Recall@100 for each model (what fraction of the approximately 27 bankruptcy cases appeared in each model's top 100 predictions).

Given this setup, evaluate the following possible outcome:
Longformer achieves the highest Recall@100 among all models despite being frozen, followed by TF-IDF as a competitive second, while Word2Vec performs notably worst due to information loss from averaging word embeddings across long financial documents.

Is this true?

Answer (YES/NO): NO